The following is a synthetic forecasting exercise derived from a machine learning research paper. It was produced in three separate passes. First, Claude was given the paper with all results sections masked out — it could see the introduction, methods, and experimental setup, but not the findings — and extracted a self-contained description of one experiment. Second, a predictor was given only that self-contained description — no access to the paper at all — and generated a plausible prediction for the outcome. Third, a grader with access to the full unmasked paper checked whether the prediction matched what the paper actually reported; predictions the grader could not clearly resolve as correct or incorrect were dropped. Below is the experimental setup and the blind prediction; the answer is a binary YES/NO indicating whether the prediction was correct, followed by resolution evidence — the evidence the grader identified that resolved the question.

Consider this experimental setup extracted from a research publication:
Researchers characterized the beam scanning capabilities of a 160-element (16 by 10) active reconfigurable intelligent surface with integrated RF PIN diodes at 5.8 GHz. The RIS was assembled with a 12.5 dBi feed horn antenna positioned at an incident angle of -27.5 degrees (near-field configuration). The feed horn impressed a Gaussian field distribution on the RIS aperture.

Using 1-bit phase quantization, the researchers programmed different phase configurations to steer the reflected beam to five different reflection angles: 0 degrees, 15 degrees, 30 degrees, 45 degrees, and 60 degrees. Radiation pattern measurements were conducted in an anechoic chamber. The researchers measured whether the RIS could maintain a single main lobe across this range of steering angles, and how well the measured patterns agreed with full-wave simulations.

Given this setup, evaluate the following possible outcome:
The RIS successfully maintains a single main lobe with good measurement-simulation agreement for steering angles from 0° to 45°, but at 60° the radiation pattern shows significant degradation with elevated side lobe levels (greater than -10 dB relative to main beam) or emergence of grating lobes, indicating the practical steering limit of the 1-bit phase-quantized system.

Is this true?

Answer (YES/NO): NO